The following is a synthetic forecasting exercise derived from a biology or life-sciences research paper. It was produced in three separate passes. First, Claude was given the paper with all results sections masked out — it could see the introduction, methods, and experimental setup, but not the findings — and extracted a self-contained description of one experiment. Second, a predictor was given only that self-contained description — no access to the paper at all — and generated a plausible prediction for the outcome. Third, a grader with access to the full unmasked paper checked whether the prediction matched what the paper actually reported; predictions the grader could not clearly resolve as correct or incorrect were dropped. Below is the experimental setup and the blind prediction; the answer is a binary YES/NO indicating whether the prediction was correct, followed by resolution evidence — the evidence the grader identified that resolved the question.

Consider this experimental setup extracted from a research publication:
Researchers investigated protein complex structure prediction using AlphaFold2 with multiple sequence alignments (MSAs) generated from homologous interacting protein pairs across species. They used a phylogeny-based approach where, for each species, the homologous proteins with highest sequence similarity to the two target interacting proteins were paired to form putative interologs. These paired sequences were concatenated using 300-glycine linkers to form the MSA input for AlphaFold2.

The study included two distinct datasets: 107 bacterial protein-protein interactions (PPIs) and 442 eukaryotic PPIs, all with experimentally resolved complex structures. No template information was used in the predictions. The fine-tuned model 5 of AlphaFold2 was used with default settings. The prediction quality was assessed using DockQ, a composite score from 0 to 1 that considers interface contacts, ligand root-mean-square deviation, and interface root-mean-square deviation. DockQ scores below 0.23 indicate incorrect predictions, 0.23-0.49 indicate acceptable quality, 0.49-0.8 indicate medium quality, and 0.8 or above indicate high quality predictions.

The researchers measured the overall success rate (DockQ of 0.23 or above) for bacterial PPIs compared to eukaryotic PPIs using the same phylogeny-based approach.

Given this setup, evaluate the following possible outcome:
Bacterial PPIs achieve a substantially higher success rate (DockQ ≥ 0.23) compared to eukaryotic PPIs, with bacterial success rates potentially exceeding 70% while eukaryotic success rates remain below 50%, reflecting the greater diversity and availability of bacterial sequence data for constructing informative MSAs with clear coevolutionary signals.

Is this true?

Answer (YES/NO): YES